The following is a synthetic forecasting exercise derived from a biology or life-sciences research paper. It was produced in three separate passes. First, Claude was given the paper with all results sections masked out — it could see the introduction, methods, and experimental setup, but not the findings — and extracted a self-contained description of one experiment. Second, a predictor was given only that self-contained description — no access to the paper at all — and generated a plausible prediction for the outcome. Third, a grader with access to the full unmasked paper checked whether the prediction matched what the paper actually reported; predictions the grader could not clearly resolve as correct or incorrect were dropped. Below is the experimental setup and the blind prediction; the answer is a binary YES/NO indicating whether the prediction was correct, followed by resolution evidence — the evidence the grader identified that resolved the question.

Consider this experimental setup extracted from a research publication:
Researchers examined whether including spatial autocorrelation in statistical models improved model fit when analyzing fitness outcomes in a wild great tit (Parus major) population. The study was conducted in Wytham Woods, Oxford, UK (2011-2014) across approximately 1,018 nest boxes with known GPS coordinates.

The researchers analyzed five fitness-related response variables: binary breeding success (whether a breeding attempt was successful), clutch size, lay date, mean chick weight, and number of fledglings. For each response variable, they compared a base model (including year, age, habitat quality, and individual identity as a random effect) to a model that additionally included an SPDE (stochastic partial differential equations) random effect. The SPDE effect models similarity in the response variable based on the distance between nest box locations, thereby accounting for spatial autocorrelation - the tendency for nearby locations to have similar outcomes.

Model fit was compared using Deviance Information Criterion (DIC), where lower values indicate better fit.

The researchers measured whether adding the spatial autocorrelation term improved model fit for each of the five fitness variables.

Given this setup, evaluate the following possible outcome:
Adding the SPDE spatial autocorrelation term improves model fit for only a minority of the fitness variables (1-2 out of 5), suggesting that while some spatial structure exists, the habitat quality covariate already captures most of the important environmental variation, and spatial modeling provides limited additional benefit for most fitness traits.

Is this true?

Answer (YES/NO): NO